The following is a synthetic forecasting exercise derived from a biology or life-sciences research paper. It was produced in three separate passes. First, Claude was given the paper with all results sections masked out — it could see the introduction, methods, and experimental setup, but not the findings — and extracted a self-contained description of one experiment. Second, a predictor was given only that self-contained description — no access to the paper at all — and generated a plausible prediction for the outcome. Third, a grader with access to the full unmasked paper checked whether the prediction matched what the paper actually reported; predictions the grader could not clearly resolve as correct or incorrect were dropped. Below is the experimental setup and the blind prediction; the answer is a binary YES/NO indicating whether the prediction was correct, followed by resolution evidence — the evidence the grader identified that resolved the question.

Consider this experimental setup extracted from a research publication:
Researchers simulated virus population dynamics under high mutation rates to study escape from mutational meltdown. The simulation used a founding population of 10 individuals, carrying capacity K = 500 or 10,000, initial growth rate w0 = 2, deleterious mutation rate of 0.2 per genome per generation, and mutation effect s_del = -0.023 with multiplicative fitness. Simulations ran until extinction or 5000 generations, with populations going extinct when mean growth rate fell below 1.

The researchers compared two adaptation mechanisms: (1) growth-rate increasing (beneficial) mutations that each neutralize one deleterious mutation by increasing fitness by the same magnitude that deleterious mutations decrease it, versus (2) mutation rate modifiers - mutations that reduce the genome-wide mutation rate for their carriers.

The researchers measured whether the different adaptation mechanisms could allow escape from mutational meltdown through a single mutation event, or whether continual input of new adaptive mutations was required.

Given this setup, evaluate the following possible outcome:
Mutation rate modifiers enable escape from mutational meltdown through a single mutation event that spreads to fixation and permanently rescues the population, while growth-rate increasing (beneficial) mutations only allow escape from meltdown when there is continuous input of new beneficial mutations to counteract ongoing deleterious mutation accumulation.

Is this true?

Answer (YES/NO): YES